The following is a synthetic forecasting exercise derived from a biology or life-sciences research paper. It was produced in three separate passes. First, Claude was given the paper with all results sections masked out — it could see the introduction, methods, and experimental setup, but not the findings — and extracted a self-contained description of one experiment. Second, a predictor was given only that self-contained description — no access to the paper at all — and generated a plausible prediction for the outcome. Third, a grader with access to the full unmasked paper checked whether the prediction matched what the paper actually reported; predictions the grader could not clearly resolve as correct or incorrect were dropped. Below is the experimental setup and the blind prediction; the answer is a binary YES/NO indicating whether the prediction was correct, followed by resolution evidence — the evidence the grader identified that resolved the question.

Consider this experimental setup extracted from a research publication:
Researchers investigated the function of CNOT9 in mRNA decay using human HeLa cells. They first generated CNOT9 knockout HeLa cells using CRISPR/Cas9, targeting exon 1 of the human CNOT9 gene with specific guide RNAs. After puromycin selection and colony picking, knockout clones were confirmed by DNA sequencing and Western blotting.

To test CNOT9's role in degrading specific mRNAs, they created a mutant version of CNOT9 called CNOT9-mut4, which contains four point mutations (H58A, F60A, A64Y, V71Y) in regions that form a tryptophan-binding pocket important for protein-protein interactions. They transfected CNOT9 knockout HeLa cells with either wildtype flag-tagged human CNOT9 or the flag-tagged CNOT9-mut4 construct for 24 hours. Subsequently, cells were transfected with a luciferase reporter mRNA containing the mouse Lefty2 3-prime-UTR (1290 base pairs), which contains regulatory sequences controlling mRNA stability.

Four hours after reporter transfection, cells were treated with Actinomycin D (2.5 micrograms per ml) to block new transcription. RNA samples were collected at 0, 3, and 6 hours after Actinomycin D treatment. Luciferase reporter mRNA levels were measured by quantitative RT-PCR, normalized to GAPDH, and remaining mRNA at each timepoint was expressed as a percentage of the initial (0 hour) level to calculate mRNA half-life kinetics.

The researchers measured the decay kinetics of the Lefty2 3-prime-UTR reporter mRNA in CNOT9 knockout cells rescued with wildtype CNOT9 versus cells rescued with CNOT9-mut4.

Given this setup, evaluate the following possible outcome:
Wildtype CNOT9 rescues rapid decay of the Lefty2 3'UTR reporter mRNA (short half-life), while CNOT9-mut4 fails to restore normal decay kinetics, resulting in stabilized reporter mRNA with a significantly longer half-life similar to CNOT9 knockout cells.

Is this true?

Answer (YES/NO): YES